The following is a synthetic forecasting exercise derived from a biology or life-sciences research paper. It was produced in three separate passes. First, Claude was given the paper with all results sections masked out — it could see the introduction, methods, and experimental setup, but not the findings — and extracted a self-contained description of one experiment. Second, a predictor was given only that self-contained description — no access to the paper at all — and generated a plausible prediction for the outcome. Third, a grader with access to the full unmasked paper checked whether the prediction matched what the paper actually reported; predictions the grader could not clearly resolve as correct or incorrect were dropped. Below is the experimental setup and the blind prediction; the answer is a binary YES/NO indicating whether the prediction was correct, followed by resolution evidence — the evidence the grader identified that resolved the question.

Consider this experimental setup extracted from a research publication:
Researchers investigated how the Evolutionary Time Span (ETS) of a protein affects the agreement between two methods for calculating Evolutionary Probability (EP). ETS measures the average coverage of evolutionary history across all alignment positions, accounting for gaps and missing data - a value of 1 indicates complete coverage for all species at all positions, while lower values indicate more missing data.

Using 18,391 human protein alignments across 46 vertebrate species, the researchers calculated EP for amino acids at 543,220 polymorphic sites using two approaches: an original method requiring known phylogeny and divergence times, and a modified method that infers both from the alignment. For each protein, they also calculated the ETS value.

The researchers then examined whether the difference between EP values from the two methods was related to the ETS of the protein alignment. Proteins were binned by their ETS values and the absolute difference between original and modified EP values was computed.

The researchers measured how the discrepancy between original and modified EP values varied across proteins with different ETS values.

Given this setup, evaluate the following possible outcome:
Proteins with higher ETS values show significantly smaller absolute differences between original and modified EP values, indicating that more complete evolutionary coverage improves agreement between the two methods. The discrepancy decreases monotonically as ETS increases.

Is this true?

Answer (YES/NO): NO